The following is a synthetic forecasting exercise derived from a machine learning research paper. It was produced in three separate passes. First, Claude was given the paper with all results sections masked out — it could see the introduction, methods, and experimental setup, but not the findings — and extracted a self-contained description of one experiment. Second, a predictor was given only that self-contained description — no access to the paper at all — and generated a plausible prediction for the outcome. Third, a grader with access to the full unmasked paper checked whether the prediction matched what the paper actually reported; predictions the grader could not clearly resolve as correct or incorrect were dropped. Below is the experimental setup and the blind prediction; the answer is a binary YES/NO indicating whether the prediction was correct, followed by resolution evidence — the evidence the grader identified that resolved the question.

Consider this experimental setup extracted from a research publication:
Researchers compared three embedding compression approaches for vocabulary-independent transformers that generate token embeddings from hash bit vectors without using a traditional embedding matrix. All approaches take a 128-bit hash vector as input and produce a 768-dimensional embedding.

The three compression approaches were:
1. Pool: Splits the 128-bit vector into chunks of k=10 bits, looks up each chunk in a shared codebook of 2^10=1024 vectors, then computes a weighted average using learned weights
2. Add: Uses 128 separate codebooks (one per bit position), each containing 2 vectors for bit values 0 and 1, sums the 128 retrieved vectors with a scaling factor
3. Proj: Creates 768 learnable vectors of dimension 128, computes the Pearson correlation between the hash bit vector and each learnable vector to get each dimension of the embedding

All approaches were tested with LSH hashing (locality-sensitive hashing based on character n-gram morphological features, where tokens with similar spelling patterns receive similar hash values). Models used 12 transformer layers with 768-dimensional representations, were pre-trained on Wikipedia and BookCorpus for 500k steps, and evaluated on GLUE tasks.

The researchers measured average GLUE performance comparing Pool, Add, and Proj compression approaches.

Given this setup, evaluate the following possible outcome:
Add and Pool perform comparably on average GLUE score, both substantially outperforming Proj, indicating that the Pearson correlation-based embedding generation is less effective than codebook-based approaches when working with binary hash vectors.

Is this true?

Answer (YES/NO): NO